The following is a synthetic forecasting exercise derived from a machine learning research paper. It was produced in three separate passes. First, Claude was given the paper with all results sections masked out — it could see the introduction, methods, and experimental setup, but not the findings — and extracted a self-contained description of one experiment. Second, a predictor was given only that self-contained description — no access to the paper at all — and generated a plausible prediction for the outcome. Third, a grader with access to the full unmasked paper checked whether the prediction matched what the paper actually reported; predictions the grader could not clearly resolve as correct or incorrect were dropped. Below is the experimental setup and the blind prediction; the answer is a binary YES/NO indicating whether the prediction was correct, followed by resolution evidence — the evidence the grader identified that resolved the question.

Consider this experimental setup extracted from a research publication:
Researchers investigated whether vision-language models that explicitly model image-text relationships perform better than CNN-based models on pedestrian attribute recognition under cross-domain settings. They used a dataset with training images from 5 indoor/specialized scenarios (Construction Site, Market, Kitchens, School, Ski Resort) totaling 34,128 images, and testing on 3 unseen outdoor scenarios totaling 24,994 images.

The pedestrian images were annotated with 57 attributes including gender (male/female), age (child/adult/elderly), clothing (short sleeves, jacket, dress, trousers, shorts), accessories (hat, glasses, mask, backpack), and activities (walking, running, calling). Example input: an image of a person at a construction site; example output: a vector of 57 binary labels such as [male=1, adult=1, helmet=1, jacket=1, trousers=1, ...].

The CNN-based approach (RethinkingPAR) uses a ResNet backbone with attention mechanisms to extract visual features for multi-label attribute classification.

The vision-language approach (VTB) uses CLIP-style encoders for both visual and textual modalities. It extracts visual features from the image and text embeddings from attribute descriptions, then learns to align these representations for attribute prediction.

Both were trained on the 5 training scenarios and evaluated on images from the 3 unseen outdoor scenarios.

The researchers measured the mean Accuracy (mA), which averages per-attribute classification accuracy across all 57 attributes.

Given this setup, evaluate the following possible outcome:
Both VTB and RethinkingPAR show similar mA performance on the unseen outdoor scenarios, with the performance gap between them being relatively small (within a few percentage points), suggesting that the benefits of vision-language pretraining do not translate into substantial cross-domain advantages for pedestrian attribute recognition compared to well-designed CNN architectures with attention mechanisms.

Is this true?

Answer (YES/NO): YES